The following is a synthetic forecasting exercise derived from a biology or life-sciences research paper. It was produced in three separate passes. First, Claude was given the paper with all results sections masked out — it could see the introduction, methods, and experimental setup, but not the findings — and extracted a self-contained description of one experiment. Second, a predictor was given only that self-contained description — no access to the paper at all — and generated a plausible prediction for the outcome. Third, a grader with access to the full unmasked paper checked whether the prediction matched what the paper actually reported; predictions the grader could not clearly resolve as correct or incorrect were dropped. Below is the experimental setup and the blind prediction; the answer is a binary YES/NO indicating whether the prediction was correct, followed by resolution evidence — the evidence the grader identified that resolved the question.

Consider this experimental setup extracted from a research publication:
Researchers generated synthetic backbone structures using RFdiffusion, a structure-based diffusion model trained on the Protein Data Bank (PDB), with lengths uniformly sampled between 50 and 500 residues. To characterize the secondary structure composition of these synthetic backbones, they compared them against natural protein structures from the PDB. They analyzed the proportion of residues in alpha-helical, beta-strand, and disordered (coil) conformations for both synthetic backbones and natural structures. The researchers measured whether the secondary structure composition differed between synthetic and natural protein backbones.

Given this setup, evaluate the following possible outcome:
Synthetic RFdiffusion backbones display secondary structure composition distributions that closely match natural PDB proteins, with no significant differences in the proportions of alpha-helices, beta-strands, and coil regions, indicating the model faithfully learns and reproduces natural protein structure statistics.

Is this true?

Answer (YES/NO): NO